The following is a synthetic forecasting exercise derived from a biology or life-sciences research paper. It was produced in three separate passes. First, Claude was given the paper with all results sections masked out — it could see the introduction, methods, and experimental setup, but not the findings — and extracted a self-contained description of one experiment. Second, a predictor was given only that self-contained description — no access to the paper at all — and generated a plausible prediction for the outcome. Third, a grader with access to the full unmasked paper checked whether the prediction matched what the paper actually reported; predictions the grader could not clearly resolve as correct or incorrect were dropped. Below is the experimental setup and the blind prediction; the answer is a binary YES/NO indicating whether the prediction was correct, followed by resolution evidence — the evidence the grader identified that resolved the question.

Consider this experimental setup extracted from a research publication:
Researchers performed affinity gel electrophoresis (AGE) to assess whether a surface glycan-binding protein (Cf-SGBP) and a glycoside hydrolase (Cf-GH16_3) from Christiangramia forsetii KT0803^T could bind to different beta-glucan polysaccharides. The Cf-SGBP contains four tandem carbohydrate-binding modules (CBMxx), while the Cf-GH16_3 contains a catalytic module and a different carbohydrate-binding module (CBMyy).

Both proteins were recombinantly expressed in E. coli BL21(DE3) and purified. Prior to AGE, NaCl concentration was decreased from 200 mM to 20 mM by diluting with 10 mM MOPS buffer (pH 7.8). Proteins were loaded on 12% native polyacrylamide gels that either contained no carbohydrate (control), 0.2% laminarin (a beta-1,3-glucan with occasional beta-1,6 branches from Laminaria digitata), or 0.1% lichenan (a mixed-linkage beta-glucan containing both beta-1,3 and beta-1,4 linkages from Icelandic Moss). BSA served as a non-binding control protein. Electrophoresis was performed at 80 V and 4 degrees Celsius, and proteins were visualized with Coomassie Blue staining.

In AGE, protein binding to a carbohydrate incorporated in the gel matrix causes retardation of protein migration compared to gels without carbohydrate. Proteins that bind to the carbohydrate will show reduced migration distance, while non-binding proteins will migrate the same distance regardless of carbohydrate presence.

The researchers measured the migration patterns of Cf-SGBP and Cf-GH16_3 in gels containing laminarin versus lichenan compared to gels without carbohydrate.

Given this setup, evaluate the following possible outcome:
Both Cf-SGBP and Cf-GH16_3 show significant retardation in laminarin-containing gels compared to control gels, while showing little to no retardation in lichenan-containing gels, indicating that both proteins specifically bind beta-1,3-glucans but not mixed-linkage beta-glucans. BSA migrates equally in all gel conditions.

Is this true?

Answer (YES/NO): NO